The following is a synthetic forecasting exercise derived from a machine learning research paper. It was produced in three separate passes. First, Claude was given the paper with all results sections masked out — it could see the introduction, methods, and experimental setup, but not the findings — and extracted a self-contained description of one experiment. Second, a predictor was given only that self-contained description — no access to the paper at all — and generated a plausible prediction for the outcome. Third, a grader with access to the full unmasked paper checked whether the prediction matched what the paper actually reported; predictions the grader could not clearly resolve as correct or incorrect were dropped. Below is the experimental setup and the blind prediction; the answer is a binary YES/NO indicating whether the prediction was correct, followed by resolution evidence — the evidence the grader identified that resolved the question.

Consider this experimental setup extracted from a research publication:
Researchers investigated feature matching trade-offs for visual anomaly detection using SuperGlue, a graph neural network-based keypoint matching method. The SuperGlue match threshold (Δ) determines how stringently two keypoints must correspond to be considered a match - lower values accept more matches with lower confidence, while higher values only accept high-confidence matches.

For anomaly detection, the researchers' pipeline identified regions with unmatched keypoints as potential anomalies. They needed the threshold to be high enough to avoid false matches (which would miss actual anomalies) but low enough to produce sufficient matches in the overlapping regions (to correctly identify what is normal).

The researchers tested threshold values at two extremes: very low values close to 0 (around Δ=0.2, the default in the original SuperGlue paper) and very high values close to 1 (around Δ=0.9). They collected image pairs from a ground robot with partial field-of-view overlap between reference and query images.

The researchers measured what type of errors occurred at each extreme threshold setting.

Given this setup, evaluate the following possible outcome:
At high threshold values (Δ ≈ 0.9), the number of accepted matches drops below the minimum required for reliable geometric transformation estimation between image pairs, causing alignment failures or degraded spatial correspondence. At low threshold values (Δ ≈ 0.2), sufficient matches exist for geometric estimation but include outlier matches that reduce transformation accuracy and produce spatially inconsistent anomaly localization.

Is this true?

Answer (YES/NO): NO